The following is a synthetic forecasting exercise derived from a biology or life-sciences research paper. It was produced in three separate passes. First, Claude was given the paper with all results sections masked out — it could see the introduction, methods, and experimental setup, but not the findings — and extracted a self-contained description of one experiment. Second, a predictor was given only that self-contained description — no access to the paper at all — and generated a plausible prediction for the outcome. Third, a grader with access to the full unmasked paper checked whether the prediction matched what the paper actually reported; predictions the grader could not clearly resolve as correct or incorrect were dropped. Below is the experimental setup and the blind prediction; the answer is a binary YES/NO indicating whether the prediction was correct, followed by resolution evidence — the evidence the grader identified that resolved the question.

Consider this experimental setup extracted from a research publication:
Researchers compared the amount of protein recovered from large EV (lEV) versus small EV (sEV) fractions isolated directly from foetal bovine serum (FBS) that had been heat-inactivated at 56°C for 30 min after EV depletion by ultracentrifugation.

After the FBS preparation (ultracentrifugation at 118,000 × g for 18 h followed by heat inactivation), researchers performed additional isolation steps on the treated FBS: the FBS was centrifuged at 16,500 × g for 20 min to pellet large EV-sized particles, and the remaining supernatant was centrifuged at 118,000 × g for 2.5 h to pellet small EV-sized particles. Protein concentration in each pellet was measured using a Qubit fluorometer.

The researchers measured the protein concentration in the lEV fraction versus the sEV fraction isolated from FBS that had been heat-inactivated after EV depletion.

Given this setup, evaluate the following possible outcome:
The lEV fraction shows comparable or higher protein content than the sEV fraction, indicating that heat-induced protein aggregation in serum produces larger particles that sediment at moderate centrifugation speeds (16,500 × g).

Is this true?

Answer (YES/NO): NO